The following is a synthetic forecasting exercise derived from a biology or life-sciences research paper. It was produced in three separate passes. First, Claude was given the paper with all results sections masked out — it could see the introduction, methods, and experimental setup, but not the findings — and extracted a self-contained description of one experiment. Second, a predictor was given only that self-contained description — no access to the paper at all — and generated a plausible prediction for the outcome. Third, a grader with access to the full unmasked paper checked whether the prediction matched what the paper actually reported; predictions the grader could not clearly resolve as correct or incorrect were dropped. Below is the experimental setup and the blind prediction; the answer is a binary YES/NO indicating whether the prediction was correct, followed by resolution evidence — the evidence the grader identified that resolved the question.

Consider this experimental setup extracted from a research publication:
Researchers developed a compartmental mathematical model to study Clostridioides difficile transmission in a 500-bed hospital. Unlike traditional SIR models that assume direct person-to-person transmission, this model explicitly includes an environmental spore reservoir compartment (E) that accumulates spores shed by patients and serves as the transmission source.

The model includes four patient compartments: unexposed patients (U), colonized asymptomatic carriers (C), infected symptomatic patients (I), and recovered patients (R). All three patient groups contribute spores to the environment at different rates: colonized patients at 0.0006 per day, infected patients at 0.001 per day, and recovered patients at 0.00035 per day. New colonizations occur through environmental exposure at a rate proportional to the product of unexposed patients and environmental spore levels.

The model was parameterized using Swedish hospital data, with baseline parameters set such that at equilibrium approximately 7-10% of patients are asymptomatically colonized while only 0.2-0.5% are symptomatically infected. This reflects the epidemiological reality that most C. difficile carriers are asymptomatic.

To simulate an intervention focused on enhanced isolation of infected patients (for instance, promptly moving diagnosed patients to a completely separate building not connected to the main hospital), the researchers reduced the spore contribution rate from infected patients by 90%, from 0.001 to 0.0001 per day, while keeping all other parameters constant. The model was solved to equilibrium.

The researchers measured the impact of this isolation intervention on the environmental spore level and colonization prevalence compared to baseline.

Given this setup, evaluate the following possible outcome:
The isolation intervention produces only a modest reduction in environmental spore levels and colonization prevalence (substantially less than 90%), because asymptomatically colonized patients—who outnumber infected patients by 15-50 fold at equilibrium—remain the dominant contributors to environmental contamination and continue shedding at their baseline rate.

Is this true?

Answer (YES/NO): YES